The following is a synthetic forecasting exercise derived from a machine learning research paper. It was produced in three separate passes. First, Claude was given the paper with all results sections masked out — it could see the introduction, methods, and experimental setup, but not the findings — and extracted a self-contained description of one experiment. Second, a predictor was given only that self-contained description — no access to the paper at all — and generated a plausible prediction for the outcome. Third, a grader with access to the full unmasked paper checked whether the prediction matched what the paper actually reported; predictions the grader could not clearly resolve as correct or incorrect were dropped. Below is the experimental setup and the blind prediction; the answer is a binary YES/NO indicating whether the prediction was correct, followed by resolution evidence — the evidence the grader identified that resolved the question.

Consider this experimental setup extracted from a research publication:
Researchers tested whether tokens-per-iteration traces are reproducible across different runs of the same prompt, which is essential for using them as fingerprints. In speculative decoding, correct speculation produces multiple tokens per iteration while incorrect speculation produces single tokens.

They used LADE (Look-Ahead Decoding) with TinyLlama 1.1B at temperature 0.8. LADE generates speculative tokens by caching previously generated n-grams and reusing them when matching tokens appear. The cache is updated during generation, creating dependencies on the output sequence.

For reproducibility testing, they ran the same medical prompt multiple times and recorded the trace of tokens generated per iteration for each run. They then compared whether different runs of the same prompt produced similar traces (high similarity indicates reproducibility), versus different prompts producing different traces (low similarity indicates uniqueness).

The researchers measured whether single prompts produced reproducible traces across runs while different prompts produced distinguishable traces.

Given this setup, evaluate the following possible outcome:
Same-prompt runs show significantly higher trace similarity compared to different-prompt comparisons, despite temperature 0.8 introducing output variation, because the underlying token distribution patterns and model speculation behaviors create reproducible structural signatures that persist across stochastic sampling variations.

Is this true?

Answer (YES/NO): YES